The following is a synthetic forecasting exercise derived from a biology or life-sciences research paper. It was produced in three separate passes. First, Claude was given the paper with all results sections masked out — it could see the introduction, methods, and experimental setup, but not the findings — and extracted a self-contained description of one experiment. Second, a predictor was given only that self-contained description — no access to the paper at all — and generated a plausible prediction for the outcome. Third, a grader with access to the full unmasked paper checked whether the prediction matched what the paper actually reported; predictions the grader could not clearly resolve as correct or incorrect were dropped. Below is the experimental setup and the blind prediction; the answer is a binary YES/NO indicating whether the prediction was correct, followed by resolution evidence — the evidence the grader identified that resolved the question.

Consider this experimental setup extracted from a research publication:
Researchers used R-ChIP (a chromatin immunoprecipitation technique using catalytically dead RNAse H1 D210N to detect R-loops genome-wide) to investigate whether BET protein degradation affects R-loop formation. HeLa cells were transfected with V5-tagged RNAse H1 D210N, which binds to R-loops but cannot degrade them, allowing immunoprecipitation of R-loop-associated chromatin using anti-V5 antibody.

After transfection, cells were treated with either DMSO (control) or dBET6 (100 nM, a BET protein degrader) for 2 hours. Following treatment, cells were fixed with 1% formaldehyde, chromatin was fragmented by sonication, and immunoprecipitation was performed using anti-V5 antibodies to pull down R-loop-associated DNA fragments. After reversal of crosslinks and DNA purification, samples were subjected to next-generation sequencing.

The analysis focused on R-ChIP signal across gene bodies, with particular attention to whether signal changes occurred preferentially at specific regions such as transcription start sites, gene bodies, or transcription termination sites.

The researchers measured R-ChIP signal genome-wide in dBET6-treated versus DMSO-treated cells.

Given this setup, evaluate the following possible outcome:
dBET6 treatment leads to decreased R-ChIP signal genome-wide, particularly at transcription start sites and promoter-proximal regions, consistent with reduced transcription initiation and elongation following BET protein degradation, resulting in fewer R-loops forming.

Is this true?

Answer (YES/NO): NO